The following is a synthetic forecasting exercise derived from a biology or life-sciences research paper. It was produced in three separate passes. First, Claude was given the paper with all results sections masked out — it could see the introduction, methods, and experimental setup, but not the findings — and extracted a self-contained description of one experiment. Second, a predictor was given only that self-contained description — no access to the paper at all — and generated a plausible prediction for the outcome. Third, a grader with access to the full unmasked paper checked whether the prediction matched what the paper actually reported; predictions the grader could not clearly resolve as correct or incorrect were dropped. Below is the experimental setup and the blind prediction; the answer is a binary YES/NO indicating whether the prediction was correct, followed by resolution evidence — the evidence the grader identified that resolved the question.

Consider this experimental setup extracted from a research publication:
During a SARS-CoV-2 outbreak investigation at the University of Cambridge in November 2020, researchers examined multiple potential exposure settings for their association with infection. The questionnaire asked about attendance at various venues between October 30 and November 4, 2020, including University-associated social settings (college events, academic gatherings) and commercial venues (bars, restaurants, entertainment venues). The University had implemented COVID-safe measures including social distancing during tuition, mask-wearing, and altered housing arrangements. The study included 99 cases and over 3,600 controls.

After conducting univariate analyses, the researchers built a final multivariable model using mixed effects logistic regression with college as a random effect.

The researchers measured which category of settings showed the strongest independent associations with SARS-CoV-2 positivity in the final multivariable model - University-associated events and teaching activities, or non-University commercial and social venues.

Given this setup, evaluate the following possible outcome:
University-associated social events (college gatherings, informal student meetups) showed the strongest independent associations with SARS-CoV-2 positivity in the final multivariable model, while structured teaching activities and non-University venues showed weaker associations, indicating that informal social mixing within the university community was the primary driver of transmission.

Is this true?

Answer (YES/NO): NO